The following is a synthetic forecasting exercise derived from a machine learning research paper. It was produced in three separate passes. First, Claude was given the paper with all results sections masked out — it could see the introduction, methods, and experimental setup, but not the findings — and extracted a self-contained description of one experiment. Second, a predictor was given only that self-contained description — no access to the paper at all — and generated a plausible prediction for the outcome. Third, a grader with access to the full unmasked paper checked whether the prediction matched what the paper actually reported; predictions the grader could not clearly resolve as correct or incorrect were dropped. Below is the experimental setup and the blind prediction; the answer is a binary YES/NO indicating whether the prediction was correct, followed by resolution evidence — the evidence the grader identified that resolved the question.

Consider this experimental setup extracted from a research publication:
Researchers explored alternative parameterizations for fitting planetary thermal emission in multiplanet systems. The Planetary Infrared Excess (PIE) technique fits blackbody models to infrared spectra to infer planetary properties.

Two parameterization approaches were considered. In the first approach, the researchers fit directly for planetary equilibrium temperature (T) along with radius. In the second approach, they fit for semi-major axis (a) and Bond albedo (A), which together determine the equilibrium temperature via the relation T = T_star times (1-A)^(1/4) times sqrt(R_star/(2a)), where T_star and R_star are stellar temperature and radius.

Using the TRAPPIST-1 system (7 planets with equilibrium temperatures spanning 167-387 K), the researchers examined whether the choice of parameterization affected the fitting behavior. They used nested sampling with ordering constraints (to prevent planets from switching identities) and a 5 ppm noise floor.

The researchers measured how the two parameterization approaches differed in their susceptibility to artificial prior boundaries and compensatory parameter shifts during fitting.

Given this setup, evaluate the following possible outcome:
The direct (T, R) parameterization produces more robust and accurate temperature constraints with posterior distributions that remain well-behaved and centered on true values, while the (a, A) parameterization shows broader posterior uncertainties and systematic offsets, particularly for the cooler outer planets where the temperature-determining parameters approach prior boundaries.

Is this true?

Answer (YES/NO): NO